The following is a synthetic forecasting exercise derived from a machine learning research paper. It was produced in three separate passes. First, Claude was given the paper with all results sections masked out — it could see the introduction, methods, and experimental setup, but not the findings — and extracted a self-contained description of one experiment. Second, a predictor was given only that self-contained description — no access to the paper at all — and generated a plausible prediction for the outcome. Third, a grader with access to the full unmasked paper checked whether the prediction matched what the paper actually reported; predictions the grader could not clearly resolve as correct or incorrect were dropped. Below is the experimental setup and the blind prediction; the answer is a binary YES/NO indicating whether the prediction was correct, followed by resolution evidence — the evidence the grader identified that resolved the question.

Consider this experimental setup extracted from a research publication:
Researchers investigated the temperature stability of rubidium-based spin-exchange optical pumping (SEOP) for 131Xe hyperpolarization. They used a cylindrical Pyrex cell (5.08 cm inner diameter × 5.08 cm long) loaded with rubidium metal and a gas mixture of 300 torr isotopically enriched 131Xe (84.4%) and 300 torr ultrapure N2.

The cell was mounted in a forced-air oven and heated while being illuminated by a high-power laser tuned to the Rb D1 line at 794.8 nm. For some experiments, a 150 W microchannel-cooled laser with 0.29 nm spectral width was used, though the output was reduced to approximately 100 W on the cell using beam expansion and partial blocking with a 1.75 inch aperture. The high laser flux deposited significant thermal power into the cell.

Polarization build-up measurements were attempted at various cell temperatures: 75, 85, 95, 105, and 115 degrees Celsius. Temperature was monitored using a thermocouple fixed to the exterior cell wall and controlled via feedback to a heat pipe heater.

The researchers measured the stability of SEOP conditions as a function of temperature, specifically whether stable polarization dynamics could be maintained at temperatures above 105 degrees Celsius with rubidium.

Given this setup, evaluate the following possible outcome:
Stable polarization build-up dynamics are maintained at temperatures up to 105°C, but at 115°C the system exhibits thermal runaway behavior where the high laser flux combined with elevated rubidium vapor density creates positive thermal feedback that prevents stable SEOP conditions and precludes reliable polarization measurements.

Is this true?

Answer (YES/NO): YES